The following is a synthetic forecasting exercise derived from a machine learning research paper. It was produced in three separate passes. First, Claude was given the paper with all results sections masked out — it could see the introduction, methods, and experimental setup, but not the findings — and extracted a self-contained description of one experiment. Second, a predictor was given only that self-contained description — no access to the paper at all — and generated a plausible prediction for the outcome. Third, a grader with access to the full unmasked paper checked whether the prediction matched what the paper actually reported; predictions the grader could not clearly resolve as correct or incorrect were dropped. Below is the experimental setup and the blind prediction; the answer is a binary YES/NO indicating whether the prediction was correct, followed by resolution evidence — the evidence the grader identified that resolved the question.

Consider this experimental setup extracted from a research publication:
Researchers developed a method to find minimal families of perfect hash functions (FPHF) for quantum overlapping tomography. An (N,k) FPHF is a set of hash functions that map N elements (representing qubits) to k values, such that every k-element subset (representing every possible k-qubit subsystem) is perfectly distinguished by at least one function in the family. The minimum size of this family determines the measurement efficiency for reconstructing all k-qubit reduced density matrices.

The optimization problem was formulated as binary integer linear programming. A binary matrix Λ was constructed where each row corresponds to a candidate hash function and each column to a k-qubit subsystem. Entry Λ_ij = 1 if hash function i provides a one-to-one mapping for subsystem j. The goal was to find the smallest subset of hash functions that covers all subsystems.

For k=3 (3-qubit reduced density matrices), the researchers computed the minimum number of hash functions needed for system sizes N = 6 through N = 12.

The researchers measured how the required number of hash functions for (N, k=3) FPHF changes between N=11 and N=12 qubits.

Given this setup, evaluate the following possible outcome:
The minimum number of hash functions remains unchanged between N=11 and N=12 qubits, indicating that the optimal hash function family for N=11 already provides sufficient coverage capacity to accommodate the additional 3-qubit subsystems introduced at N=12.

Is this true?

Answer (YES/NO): NO